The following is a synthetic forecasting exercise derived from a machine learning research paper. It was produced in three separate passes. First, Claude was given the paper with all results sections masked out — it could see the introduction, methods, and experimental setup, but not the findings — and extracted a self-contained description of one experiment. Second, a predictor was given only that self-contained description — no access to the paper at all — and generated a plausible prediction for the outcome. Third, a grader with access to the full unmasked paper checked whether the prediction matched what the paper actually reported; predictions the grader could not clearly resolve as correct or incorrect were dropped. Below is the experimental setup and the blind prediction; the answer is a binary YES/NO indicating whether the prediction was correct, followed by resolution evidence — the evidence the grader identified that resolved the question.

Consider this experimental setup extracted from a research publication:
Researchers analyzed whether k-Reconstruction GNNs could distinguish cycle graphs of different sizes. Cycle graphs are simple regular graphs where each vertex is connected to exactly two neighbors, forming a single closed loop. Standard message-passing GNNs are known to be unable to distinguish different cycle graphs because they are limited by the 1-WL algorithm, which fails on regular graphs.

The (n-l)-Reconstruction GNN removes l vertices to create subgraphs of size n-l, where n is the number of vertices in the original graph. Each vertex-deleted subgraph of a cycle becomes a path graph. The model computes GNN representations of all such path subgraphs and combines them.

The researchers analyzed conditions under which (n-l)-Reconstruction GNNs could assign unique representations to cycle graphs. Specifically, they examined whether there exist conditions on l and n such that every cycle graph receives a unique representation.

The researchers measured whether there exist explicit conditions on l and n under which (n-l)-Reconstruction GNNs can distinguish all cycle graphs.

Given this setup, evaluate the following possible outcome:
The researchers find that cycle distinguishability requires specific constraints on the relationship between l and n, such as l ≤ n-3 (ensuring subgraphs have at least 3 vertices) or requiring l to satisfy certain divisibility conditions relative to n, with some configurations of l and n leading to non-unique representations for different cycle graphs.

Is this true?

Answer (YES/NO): NO